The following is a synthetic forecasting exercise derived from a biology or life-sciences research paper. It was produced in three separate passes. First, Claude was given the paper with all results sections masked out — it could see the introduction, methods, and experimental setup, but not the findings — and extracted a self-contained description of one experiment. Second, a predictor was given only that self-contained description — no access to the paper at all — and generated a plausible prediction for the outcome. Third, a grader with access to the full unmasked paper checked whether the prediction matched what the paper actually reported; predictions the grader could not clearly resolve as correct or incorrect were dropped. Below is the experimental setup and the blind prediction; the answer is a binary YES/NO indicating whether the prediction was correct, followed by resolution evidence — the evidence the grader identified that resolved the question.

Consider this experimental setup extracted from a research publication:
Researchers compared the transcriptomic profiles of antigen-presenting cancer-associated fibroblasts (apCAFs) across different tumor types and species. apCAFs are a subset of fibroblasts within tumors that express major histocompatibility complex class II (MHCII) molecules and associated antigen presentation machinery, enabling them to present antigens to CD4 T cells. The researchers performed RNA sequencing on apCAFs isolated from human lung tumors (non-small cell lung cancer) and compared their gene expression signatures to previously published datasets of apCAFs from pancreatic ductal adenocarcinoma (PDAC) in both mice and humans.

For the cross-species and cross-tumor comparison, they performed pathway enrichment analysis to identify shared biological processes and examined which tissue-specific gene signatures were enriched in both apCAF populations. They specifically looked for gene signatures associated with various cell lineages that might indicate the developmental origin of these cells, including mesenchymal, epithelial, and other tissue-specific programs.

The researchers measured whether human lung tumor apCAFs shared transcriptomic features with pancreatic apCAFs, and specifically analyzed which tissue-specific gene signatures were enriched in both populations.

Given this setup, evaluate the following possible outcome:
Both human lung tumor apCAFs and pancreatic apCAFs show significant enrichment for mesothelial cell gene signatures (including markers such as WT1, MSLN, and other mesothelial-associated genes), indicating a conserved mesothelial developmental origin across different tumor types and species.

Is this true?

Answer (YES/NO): NO